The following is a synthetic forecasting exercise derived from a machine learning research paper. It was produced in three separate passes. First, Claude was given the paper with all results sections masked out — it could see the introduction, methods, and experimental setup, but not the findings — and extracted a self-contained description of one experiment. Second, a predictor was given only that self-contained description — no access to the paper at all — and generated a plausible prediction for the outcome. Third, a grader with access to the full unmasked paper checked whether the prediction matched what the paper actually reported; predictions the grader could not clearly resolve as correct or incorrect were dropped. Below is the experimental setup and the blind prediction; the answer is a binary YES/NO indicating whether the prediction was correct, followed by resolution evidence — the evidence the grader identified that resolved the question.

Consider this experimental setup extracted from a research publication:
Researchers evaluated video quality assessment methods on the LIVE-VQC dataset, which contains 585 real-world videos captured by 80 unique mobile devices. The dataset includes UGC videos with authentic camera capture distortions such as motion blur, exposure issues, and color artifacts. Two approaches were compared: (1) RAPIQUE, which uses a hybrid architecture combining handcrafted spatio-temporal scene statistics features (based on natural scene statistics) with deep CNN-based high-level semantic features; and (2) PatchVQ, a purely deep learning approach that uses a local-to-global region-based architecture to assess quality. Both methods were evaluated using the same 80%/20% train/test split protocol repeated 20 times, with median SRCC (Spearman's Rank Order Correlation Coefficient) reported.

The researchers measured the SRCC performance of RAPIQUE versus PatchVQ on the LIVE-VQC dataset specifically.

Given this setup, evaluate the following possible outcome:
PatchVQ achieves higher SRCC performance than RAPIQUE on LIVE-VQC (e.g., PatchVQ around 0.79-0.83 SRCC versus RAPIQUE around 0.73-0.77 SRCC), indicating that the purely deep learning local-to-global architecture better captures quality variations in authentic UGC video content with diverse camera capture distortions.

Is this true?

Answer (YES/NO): NO